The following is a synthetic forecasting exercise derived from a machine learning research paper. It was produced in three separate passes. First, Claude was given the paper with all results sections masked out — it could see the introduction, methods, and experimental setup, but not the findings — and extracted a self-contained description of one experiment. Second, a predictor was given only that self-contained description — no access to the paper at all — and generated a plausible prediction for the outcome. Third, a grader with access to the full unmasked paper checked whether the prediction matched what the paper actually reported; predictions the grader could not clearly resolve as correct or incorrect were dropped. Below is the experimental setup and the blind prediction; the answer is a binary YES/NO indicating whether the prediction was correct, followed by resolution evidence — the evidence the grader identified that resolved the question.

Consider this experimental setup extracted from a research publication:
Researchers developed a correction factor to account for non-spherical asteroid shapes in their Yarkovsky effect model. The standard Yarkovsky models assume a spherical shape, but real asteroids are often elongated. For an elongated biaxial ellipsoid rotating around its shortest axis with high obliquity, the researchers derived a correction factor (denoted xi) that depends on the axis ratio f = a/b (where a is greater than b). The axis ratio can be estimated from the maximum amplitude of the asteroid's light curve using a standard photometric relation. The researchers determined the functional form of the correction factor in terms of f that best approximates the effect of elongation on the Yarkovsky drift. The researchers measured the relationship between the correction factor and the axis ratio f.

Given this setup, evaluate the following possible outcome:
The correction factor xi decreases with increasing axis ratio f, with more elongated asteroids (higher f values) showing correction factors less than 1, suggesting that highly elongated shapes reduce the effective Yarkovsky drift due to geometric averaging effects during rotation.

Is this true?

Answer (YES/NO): YES